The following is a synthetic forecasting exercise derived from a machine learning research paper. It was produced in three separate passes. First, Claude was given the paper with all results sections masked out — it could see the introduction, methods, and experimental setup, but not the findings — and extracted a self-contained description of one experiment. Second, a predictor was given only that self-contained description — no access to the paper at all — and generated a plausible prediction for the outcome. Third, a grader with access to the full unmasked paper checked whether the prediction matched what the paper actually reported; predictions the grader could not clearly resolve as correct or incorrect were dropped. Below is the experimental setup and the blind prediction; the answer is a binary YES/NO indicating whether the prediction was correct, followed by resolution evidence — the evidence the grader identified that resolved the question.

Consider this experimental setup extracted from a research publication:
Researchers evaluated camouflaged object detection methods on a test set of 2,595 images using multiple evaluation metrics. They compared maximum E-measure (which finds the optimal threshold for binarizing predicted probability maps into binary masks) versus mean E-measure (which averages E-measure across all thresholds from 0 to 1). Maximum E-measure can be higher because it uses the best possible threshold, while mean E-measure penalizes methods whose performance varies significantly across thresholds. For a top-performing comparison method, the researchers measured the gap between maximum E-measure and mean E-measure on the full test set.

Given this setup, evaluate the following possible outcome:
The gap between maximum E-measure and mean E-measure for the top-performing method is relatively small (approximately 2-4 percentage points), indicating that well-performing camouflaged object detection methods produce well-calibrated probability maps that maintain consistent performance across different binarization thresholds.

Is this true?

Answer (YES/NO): NO